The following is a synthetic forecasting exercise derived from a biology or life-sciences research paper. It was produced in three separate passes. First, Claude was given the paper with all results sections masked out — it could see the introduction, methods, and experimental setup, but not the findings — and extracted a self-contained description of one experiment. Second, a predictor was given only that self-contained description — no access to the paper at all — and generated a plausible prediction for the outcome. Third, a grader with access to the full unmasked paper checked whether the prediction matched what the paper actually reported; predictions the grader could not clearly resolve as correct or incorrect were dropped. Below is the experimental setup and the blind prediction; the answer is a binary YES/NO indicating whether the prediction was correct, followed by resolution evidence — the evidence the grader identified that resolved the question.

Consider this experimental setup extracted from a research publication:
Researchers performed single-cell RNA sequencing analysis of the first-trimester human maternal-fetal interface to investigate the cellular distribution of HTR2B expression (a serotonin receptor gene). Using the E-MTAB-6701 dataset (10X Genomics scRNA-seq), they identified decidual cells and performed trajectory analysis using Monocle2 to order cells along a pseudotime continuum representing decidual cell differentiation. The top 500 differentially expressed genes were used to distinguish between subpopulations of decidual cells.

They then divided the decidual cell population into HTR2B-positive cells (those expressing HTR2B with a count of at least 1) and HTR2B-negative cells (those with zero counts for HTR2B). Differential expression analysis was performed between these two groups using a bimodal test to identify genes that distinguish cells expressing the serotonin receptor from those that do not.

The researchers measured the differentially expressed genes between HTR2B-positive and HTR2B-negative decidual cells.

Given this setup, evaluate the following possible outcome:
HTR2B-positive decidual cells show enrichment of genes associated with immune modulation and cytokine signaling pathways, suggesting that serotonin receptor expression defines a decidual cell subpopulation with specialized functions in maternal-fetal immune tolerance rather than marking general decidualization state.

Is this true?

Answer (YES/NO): NO